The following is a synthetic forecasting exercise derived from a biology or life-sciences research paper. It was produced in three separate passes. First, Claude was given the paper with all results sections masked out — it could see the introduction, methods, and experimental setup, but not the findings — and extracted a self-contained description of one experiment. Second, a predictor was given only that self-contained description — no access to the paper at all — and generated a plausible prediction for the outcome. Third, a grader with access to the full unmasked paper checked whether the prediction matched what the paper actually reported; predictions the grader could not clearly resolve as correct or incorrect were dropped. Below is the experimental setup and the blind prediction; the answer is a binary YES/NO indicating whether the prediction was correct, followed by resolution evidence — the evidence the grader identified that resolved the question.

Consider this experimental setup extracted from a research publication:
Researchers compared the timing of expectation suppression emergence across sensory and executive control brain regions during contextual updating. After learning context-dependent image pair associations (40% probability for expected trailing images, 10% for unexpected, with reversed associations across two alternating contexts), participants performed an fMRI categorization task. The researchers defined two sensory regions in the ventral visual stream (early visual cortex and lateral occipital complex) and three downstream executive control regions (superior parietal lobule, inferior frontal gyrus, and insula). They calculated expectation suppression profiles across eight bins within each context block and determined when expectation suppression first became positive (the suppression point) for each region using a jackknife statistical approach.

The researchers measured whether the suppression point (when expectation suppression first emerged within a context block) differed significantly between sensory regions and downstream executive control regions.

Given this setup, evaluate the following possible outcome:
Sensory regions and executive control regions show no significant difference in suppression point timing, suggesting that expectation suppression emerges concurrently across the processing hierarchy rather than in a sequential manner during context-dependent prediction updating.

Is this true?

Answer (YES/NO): NO